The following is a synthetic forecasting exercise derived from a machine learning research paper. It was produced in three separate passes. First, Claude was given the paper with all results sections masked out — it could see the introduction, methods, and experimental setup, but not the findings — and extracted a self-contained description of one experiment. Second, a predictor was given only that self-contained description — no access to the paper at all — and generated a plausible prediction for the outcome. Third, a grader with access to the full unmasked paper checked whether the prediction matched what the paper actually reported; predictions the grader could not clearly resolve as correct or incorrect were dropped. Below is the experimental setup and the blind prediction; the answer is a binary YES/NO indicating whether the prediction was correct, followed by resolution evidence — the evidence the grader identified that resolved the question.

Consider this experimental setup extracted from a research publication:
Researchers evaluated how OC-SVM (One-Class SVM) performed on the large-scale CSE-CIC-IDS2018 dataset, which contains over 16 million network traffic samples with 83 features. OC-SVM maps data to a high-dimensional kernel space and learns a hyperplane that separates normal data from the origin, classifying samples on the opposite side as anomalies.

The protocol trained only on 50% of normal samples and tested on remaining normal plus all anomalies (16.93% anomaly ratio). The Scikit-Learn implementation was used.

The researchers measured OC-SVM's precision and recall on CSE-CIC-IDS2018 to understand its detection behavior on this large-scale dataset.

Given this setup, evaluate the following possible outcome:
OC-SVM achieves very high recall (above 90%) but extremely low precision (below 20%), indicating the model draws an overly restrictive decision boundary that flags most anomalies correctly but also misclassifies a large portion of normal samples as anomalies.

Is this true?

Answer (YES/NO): NO